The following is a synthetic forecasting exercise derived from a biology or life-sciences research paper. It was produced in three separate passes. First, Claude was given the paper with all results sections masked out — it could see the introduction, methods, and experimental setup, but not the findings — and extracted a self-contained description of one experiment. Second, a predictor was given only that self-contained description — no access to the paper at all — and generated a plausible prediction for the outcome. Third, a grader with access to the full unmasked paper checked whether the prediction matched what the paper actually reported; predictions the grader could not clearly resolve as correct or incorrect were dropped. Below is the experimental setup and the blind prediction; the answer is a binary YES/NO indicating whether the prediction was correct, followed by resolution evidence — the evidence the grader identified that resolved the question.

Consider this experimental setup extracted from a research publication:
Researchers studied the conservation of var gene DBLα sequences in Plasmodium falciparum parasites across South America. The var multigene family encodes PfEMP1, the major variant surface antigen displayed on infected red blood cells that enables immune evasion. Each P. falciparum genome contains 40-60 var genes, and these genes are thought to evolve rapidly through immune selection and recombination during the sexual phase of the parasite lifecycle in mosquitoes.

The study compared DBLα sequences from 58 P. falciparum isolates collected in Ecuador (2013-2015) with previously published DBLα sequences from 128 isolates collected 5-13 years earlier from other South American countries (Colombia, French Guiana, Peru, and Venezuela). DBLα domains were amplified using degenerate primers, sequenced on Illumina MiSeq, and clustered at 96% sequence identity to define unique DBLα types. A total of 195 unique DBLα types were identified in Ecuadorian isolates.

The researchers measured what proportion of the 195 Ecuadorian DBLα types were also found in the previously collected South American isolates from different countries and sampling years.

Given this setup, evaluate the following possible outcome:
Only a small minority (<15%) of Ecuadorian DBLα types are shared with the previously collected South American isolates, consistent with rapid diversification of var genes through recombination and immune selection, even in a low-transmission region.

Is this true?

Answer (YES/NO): NO